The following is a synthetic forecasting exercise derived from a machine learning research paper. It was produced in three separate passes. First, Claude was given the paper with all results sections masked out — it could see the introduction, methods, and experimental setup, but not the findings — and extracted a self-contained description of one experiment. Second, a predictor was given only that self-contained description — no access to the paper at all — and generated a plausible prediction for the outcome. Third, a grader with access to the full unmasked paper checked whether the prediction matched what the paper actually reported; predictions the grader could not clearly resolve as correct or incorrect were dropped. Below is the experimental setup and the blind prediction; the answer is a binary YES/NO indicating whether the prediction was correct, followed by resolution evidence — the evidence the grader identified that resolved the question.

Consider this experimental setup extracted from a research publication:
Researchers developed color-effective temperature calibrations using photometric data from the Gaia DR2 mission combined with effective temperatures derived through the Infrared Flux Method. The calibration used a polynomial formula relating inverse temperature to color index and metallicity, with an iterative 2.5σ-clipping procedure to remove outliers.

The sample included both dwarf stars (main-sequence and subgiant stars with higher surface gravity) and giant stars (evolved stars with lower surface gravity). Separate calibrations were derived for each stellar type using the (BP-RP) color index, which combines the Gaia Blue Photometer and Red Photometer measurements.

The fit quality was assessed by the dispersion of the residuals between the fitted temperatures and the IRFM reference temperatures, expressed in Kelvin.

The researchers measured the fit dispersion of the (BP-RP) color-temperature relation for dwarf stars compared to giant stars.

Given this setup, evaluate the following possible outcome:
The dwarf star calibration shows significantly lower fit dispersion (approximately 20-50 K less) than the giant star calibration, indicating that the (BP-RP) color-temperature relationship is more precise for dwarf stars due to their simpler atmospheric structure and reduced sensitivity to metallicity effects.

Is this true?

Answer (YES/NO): YES